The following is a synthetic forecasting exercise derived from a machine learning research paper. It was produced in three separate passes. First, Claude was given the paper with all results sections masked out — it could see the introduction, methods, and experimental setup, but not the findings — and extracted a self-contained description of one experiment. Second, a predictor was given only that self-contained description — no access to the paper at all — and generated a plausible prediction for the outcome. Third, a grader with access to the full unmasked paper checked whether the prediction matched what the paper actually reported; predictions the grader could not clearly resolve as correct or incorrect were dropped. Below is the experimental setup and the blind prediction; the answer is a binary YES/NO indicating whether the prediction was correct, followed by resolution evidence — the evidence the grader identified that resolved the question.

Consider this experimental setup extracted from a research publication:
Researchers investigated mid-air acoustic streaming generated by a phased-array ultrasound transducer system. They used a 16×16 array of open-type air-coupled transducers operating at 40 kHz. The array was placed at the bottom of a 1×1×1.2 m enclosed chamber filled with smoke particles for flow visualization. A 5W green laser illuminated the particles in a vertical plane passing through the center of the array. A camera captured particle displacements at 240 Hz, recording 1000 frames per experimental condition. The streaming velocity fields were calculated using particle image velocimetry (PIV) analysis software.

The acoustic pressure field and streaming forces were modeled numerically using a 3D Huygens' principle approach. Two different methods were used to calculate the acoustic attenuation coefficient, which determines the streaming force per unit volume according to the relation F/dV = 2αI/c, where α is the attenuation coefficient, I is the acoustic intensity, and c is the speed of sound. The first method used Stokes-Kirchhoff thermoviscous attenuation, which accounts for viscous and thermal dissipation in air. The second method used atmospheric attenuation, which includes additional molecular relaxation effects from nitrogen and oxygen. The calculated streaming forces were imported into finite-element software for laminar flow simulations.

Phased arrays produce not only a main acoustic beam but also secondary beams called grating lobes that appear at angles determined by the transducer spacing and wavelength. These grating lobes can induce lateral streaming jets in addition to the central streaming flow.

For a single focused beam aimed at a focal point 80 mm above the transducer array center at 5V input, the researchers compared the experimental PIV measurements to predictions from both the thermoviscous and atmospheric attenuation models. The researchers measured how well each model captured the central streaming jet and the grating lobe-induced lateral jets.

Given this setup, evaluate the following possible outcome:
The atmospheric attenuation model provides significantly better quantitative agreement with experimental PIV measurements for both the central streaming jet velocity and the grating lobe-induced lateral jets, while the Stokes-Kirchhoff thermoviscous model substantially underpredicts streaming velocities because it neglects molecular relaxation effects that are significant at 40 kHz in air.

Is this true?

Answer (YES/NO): NO